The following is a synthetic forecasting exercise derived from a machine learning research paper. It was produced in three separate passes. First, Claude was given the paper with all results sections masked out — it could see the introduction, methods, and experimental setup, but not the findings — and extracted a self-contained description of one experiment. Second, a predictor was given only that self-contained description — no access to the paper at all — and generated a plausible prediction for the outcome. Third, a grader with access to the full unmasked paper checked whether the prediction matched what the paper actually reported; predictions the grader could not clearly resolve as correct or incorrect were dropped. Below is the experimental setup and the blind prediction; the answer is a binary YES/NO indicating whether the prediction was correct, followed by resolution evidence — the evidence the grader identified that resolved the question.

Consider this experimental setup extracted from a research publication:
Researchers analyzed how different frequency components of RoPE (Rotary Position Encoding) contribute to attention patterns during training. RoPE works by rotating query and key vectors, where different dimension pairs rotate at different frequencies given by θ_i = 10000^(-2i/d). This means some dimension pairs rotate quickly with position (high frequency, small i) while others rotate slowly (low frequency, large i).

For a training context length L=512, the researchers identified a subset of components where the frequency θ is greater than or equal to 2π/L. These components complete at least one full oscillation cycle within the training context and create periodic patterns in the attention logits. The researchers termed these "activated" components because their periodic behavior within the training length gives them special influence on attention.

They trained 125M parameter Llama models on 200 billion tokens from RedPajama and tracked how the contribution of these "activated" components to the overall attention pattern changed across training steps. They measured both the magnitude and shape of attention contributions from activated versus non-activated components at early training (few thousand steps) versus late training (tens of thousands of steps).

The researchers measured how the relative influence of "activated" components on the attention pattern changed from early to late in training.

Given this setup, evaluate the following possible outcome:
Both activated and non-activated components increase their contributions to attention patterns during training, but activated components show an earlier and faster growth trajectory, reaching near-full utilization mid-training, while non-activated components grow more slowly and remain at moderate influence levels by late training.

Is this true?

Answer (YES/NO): NO